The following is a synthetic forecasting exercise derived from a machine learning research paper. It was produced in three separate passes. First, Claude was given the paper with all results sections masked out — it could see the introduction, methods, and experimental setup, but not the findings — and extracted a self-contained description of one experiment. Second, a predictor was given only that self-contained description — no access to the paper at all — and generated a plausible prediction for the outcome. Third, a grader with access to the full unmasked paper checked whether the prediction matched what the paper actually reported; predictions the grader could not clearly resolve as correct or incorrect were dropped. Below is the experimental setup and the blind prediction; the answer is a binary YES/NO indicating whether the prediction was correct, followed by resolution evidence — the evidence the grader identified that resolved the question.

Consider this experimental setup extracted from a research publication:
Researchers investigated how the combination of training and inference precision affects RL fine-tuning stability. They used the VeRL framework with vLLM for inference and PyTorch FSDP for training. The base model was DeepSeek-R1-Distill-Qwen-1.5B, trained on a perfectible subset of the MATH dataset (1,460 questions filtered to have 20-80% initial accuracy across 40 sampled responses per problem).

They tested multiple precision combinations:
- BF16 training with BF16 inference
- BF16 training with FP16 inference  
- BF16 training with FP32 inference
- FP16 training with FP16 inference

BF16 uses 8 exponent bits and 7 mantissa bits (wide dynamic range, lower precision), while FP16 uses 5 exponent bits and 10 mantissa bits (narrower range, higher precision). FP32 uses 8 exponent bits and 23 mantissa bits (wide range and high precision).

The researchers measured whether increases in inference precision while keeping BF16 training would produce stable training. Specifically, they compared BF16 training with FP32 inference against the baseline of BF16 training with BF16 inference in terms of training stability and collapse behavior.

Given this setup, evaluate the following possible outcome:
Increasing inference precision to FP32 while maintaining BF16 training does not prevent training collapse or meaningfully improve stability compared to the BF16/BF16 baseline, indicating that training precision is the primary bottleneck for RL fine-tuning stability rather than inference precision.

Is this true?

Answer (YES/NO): NO